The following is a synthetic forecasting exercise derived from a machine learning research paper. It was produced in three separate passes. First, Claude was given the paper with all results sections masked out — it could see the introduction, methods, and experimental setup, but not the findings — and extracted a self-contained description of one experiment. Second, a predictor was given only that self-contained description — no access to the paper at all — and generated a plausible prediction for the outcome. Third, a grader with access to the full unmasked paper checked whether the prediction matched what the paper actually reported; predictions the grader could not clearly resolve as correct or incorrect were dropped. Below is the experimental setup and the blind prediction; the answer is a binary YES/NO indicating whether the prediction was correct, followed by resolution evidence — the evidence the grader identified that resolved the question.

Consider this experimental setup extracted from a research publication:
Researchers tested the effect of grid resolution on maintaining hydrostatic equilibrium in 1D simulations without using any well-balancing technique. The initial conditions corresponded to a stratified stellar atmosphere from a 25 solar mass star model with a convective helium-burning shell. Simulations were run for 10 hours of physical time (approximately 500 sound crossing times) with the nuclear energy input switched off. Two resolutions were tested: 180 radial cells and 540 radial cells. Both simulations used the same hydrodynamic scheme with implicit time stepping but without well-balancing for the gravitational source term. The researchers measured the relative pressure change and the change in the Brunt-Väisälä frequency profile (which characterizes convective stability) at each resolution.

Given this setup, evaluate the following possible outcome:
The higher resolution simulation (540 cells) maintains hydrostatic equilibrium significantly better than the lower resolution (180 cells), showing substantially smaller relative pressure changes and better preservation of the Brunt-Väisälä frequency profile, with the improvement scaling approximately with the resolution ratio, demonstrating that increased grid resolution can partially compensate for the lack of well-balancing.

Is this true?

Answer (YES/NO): NO